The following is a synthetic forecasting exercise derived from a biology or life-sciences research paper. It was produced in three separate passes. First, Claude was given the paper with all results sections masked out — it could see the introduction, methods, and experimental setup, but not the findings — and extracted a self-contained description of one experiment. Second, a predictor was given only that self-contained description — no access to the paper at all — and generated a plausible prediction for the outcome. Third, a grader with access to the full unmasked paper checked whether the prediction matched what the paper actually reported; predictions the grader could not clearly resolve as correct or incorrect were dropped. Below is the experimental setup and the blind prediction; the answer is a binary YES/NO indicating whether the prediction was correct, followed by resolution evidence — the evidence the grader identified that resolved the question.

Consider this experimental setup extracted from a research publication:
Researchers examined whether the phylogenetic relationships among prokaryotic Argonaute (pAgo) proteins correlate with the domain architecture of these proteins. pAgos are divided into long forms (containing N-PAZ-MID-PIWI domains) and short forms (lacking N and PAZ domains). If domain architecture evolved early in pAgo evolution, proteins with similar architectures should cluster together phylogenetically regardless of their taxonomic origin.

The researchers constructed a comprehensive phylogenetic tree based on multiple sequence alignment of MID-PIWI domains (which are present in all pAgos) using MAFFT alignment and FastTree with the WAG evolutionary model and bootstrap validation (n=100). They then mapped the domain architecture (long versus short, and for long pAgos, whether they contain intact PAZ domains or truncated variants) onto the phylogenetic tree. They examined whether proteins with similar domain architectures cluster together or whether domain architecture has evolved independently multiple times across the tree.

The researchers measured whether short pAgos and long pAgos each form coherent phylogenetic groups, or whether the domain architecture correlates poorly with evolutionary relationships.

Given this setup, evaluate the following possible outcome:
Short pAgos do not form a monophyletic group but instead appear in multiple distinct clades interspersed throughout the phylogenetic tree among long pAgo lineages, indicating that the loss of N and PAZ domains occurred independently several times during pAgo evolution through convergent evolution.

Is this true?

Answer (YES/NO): NO